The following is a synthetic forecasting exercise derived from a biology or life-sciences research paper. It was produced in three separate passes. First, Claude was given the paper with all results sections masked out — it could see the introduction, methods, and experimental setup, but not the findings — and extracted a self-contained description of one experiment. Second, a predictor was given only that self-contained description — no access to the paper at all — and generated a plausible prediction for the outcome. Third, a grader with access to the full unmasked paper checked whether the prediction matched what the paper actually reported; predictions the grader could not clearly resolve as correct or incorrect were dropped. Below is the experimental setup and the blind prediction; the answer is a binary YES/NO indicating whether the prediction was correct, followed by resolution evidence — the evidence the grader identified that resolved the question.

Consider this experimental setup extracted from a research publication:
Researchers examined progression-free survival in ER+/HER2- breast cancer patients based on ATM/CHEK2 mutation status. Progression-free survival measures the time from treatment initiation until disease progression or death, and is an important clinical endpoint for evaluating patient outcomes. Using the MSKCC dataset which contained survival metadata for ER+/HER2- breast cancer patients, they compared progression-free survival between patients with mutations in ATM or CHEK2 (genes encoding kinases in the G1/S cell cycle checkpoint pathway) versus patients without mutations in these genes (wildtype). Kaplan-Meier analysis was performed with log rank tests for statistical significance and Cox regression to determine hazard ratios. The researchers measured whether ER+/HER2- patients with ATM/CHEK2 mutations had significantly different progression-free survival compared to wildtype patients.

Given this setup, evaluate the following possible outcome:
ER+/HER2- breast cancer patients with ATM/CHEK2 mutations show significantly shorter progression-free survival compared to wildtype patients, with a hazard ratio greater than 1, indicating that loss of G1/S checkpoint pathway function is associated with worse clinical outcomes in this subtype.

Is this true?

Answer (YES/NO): YES